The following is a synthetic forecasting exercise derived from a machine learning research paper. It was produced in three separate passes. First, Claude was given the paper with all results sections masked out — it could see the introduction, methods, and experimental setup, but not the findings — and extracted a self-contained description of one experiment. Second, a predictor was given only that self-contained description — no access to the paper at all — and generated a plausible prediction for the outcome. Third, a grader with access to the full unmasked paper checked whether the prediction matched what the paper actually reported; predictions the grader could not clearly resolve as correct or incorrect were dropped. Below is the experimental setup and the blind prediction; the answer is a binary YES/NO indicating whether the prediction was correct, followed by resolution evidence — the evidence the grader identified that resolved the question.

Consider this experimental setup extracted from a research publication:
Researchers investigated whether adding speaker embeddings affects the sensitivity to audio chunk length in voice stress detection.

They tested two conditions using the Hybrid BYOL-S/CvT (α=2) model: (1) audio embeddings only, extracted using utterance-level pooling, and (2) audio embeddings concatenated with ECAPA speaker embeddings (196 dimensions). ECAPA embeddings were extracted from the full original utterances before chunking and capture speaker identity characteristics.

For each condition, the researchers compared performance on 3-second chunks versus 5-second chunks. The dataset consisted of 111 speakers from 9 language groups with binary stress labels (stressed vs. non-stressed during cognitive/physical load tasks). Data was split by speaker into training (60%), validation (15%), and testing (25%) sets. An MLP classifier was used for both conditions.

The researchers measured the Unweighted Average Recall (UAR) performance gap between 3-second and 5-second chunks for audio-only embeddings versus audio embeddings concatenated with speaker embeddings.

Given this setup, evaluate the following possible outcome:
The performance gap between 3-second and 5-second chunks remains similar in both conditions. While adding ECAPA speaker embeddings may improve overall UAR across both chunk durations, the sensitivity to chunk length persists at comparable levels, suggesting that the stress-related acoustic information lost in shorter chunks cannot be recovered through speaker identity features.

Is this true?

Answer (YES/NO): YES